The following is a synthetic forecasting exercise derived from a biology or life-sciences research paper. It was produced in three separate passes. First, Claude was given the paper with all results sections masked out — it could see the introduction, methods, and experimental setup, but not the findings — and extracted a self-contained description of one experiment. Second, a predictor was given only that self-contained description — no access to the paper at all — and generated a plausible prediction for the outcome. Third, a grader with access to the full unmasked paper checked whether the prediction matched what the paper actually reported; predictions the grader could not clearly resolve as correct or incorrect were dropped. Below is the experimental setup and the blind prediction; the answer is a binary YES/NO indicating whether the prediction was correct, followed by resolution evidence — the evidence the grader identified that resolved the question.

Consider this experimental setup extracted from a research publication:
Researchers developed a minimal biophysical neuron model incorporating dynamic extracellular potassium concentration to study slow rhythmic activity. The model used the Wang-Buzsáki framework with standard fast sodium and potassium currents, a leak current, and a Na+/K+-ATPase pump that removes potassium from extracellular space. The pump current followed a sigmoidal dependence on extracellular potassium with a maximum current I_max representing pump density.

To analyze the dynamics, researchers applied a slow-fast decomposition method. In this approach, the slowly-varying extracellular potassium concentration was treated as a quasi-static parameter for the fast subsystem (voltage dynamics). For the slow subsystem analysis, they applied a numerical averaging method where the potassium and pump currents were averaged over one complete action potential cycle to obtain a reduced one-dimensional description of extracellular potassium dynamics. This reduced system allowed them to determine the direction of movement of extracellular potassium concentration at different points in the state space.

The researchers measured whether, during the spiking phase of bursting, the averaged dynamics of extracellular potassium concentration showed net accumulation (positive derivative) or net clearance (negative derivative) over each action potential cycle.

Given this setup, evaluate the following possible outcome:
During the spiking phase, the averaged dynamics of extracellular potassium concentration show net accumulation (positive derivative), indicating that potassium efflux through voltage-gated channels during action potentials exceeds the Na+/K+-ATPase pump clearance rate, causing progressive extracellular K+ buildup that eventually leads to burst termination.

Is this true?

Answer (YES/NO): YES